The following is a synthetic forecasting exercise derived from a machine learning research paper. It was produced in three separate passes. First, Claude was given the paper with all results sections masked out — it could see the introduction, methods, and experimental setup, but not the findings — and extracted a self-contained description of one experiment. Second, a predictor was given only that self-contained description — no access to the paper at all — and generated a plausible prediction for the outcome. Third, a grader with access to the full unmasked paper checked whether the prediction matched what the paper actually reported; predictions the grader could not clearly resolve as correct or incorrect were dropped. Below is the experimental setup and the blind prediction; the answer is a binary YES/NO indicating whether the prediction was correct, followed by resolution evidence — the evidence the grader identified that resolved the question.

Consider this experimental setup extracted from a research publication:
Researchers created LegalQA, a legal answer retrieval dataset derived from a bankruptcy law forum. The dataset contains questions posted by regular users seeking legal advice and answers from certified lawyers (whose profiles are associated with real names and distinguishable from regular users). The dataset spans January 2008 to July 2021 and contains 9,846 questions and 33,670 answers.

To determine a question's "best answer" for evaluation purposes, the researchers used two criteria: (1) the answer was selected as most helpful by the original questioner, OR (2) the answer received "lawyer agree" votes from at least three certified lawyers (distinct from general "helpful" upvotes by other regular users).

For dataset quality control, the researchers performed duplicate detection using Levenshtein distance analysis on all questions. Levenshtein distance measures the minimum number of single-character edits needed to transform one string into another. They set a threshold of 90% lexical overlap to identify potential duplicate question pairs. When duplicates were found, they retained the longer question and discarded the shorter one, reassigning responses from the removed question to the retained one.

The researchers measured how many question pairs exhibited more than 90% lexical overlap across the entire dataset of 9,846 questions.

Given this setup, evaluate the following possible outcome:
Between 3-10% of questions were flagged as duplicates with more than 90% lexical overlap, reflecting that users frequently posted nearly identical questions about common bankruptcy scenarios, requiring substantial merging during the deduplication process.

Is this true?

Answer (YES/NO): NO